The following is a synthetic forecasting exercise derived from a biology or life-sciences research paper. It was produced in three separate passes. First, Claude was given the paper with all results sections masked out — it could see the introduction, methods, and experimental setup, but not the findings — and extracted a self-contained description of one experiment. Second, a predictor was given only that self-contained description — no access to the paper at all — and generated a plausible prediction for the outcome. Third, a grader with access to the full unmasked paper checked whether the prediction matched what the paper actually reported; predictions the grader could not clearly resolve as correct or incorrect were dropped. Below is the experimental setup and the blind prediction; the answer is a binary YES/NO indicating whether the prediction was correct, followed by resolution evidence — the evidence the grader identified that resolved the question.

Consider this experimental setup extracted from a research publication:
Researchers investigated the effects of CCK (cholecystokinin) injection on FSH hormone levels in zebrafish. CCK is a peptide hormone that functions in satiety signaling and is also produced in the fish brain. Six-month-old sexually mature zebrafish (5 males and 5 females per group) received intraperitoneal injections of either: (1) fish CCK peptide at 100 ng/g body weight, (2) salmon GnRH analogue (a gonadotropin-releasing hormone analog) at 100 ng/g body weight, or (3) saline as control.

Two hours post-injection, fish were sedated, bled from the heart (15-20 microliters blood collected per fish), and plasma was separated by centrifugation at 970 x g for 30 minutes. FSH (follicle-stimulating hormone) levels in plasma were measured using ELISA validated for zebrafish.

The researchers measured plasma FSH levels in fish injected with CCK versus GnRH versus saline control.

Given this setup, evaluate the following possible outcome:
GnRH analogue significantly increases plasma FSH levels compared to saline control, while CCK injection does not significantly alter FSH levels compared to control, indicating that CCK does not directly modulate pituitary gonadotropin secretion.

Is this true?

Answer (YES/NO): NO